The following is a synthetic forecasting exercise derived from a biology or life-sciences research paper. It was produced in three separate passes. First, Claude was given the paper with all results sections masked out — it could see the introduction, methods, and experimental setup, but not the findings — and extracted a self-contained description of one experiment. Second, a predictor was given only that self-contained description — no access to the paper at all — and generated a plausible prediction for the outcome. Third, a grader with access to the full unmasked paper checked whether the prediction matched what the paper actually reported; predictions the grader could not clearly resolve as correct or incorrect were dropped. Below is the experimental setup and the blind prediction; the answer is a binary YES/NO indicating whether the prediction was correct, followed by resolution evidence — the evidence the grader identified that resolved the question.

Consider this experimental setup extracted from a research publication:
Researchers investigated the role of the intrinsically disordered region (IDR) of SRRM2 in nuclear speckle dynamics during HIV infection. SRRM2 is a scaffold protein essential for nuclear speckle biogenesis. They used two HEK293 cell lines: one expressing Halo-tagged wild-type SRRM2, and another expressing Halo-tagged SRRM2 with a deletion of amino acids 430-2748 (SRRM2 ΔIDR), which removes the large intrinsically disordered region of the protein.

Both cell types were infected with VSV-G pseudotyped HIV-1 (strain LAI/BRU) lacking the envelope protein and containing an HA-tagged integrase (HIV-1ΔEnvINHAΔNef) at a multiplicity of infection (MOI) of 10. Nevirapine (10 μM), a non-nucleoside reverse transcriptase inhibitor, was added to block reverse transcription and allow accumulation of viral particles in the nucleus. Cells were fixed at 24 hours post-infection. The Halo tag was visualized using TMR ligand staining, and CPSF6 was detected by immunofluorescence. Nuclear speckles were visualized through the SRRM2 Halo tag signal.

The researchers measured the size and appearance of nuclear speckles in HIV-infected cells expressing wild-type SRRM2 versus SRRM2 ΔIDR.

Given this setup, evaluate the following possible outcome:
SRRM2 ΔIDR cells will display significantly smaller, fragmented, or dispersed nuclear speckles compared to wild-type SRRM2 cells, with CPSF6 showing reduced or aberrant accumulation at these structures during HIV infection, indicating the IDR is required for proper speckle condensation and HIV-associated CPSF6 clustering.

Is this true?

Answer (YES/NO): YES